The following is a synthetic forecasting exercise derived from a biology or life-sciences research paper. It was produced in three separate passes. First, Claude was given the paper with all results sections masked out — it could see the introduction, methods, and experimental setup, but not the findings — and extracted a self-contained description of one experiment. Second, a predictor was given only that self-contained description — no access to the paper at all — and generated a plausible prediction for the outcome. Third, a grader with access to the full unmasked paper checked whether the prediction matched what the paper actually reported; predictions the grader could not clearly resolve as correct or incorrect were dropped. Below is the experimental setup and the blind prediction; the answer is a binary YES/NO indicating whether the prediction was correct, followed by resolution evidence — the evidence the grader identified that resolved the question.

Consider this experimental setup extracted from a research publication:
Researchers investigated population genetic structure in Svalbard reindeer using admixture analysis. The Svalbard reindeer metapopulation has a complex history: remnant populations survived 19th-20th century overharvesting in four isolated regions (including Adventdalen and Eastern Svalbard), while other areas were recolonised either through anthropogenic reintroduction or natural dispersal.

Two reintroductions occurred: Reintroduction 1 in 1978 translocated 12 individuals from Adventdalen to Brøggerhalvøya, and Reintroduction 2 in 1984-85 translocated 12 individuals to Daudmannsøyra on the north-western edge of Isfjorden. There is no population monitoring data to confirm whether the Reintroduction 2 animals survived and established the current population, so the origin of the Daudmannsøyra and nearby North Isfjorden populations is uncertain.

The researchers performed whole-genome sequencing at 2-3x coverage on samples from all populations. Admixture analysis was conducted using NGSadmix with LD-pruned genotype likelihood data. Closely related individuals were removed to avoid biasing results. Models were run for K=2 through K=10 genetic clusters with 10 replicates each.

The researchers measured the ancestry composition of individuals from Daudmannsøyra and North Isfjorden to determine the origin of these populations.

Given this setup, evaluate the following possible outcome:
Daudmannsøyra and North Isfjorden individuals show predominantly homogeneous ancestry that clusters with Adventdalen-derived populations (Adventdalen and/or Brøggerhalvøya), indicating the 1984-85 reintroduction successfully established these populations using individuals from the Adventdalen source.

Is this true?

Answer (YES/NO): YES